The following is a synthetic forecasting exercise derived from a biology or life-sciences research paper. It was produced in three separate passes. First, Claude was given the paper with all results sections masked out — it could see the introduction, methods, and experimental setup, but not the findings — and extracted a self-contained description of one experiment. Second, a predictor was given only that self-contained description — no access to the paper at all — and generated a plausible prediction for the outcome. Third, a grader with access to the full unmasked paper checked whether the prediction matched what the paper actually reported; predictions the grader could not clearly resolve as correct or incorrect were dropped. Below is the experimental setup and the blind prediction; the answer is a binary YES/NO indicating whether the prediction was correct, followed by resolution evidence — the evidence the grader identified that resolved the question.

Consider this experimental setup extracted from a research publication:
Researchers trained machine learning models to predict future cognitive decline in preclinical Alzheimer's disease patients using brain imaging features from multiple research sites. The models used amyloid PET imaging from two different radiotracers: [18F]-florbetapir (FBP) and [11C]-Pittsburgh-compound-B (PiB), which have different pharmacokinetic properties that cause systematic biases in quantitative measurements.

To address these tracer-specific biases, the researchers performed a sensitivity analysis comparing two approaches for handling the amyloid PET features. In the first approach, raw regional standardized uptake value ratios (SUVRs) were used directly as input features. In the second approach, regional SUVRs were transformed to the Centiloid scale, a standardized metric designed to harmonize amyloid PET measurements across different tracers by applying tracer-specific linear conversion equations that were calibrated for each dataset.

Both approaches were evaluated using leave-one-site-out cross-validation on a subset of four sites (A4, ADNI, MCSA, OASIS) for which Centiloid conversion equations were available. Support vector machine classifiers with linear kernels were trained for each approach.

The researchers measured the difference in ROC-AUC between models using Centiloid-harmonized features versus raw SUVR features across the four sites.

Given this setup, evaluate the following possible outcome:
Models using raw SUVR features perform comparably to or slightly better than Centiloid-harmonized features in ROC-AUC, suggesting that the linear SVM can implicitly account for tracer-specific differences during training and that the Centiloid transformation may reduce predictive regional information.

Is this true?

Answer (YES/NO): YES